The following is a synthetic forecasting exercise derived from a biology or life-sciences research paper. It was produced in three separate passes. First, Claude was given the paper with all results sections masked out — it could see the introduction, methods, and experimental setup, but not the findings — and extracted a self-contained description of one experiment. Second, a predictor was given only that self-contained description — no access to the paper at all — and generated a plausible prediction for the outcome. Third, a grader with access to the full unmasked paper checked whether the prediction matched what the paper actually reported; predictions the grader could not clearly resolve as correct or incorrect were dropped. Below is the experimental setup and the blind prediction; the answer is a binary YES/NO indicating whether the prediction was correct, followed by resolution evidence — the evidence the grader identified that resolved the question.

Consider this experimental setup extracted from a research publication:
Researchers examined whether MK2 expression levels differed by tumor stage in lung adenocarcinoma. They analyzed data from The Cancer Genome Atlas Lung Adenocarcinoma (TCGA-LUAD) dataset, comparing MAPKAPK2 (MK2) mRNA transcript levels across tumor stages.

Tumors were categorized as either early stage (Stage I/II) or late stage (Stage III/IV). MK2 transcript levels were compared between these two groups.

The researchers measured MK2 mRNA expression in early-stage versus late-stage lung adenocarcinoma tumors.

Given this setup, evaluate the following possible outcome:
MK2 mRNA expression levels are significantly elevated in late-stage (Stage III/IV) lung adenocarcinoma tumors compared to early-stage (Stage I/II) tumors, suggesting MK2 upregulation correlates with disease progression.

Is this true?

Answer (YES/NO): NO